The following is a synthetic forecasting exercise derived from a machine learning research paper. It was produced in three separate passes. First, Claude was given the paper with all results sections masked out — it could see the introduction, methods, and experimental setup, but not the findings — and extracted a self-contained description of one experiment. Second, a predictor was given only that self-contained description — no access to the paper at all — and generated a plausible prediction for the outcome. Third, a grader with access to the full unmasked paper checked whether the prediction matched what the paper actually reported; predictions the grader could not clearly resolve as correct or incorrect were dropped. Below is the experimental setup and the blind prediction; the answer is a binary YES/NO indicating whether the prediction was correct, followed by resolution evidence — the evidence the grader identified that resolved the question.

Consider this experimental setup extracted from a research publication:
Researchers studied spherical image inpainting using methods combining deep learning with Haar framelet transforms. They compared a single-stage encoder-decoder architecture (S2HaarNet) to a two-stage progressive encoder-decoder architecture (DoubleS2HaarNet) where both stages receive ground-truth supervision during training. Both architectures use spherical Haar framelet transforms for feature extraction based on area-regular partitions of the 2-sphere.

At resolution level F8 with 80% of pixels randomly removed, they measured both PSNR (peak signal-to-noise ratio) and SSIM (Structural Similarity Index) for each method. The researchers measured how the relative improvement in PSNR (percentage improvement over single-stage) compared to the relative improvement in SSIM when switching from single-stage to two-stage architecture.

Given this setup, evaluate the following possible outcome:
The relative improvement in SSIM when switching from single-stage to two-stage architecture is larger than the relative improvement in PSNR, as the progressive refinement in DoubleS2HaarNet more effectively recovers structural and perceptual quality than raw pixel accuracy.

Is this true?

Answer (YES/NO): YES